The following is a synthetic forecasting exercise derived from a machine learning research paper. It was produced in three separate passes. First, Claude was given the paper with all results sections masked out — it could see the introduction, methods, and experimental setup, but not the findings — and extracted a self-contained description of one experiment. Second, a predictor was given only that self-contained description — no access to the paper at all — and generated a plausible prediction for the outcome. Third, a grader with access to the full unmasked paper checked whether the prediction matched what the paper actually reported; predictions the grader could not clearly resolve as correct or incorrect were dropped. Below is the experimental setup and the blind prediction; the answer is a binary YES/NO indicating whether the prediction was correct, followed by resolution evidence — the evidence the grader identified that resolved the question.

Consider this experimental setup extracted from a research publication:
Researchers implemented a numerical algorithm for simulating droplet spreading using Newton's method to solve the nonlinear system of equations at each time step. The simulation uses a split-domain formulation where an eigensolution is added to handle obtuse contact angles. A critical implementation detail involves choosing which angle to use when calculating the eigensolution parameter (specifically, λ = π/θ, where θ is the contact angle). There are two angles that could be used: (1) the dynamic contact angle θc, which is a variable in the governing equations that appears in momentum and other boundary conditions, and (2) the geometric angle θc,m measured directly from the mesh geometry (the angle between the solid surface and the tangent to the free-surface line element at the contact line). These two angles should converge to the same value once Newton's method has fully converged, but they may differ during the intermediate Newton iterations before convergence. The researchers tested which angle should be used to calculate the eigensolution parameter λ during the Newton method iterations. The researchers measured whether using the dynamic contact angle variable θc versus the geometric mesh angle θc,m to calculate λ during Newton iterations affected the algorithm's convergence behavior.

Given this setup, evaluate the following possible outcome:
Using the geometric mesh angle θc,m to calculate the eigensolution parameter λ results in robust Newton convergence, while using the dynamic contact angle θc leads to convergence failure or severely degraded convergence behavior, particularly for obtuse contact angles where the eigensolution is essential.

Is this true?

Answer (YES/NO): YES